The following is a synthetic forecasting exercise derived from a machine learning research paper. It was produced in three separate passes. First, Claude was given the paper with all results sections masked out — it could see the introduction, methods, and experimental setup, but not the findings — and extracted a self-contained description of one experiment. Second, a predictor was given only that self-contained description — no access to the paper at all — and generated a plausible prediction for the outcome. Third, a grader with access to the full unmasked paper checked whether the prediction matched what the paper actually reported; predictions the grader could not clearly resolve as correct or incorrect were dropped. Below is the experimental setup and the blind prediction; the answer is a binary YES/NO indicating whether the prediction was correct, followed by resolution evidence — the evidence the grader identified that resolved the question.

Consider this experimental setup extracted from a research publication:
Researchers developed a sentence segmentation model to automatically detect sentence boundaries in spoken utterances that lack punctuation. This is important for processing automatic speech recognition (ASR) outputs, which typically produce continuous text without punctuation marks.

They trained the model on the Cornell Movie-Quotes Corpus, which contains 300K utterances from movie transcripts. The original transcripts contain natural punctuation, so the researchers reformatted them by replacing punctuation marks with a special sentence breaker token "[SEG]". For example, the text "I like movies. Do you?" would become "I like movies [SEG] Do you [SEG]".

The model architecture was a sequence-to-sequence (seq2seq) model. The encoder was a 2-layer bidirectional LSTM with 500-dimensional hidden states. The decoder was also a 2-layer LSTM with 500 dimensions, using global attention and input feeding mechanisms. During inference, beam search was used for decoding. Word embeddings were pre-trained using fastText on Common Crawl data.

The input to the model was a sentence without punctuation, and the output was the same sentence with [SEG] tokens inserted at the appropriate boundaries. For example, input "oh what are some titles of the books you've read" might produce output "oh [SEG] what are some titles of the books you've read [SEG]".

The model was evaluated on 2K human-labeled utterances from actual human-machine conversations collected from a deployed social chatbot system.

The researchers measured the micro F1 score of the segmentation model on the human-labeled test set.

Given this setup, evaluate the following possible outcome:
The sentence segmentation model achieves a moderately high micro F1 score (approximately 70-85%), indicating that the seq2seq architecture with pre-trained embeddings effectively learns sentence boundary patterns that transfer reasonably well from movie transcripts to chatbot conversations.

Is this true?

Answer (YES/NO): YES